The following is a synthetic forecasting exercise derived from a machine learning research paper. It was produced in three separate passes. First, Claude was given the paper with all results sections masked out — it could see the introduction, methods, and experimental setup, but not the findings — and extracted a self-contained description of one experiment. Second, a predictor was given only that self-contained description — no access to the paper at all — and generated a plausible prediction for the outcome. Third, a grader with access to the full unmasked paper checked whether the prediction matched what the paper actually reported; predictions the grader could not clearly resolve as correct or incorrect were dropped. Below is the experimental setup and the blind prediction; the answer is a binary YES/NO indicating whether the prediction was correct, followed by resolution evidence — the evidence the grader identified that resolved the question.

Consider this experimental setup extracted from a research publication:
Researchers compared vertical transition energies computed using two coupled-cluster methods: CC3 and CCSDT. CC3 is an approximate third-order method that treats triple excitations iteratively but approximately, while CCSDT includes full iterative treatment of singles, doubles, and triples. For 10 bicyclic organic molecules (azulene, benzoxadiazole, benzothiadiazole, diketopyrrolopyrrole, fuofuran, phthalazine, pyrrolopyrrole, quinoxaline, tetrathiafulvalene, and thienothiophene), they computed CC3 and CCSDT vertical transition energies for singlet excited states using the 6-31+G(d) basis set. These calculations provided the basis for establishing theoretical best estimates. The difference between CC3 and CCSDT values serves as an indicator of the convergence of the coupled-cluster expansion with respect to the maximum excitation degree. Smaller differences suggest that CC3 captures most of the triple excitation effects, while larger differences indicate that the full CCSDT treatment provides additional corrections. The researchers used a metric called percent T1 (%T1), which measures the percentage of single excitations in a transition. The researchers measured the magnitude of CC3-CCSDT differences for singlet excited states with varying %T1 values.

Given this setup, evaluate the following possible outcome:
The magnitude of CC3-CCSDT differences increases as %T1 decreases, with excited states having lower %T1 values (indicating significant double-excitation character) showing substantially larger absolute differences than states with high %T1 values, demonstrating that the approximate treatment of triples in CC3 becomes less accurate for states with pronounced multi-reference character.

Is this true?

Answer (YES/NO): YES